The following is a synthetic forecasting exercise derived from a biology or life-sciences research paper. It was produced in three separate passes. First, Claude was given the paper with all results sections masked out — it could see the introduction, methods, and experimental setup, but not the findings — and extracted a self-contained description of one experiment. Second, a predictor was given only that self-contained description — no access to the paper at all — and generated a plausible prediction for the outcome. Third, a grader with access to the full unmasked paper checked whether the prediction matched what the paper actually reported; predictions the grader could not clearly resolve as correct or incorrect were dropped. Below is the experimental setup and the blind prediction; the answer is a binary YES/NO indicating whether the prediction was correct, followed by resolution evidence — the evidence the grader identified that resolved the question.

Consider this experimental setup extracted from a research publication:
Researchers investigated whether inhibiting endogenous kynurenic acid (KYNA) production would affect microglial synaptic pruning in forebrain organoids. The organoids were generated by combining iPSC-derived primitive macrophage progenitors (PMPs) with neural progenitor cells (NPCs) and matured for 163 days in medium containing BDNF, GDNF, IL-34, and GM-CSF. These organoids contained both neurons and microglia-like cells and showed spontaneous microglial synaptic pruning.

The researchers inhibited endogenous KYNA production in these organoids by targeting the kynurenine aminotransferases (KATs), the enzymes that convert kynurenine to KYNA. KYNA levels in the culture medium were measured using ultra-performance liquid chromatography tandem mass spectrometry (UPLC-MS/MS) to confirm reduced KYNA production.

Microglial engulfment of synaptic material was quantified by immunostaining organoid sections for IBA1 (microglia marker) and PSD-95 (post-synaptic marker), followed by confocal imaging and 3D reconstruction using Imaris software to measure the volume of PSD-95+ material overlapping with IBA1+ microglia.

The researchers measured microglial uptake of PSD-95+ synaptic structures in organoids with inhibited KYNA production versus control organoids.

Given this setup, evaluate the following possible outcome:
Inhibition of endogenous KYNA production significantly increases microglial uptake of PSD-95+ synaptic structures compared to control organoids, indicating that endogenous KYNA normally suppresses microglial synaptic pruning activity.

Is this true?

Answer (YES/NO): NO